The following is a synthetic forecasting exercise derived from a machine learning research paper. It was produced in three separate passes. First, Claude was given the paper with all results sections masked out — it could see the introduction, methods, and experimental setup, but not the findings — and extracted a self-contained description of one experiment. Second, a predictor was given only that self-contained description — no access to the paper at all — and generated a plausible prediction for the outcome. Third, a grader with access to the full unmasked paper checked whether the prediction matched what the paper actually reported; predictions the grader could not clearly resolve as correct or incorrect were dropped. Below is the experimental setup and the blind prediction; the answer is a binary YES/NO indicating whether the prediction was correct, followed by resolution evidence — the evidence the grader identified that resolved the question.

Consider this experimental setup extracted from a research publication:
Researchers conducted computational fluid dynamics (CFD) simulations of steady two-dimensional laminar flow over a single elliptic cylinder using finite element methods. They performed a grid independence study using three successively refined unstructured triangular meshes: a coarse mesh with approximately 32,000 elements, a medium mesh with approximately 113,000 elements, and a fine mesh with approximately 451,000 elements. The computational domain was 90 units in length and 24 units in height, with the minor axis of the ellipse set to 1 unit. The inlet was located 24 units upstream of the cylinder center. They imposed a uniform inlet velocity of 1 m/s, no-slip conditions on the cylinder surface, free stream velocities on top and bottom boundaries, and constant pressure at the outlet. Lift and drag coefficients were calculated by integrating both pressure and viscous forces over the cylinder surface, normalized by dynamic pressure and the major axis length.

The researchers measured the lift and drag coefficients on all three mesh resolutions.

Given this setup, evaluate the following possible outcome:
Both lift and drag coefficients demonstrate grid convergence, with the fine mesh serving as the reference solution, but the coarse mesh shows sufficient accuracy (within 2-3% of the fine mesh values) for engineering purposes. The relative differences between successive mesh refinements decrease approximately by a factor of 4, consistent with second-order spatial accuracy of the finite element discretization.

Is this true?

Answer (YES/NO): NO